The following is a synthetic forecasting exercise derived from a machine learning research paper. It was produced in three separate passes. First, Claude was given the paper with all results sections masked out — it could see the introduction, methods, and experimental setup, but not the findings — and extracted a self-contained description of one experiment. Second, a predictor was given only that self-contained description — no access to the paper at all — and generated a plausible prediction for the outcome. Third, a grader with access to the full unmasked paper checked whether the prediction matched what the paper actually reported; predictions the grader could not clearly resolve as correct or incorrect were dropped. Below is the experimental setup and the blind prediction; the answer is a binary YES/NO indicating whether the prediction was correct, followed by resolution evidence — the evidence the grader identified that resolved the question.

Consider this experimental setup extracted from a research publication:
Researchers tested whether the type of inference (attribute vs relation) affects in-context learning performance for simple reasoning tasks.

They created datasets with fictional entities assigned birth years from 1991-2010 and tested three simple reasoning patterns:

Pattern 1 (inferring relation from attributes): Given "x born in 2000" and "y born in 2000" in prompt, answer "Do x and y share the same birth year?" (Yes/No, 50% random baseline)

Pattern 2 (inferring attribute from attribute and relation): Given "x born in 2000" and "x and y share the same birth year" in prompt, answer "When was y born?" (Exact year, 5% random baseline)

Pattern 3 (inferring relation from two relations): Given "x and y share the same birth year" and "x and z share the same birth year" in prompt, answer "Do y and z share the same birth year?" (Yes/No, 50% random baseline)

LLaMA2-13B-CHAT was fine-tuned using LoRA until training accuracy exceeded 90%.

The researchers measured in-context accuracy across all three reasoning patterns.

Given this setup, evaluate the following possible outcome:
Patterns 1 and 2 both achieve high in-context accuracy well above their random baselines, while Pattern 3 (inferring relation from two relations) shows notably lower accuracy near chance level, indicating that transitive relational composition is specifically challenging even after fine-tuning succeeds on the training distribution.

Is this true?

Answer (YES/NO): NO